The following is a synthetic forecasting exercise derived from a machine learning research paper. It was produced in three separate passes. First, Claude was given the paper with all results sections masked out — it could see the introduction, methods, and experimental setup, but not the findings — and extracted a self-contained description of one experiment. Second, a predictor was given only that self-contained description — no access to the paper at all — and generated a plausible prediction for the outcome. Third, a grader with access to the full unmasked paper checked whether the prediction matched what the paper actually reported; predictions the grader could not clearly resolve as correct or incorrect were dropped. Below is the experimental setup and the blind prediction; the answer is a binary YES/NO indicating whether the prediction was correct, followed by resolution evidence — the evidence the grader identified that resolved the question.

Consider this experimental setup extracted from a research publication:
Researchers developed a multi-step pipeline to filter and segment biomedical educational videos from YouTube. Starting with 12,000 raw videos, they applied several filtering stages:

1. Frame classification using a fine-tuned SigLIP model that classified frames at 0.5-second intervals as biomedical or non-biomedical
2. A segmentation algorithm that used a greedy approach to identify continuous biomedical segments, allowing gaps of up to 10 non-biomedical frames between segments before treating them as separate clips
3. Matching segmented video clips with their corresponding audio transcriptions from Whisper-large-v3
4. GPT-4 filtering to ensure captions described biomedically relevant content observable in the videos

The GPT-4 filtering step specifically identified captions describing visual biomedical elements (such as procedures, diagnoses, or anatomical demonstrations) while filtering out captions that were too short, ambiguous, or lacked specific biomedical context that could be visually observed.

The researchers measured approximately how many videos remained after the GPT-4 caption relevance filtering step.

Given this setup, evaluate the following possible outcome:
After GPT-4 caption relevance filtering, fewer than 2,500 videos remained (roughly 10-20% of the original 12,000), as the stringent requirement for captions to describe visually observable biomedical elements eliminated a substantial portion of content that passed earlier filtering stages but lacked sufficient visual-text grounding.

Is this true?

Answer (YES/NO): NO